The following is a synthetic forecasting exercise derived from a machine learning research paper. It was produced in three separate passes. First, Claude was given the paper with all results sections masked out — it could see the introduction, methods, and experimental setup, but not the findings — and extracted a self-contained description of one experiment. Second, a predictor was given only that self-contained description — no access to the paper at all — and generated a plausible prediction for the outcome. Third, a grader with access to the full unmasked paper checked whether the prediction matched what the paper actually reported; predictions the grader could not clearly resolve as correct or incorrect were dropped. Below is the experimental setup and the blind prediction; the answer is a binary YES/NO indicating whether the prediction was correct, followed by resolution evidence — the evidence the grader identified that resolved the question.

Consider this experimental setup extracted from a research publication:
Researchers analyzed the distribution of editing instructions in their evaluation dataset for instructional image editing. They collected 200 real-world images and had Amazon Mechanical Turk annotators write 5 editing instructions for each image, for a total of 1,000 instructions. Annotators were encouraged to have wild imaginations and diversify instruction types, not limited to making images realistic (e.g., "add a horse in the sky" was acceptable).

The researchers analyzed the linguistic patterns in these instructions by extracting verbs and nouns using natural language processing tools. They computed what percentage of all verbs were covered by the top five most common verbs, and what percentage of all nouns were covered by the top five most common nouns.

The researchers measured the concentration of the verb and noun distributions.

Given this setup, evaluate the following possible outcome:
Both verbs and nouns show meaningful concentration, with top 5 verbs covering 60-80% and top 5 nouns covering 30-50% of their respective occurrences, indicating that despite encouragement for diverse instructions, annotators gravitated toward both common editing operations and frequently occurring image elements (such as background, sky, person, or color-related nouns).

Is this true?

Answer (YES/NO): NO